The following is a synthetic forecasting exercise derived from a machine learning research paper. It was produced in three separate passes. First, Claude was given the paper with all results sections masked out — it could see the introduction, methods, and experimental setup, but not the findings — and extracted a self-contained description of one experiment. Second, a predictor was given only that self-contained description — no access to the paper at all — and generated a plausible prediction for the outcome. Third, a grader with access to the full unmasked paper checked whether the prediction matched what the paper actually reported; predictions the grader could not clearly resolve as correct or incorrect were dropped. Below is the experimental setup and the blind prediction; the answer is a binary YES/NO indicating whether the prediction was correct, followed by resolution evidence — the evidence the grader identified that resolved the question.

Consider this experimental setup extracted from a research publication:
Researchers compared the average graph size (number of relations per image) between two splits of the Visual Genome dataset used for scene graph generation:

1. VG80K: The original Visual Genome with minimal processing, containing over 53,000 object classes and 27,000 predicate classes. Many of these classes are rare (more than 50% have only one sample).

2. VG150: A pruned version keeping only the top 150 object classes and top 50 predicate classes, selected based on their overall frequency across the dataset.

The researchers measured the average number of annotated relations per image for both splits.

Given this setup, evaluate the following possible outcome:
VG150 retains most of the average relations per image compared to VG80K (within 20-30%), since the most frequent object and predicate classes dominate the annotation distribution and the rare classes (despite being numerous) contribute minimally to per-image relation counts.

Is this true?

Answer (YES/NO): NO